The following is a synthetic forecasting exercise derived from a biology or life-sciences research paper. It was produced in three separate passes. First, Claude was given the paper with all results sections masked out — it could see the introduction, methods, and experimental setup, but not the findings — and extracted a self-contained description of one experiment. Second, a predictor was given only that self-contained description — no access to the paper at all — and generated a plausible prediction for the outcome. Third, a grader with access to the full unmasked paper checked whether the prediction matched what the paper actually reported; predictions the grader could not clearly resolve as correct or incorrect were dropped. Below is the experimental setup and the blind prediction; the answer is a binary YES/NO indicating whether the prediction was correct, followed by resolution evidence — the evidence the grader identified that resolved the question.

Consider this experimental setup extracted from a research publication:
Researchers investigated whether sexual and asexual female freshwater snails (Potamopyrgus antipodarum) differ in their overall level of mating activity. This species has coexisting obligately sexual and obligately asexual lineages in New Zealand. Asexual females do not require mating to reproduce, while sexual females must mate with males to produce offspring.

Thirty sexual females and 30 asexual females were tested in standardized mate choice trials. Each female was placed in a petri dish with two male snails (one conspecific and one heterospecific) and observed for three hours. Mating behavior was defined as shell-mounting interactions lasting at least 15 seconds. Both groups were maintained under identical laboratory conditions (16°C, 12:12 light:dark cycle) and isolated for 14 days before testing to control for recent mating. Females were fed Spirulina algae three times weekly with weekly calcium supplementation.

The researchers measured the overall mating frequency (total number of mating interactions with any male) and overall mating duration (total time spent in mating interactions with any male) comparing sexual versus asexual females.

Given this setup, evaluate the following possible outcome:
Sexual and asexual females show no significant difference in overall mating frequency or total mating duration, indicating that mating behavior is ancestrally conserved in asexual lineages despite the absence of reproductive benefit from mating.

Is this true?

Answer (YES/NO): YES